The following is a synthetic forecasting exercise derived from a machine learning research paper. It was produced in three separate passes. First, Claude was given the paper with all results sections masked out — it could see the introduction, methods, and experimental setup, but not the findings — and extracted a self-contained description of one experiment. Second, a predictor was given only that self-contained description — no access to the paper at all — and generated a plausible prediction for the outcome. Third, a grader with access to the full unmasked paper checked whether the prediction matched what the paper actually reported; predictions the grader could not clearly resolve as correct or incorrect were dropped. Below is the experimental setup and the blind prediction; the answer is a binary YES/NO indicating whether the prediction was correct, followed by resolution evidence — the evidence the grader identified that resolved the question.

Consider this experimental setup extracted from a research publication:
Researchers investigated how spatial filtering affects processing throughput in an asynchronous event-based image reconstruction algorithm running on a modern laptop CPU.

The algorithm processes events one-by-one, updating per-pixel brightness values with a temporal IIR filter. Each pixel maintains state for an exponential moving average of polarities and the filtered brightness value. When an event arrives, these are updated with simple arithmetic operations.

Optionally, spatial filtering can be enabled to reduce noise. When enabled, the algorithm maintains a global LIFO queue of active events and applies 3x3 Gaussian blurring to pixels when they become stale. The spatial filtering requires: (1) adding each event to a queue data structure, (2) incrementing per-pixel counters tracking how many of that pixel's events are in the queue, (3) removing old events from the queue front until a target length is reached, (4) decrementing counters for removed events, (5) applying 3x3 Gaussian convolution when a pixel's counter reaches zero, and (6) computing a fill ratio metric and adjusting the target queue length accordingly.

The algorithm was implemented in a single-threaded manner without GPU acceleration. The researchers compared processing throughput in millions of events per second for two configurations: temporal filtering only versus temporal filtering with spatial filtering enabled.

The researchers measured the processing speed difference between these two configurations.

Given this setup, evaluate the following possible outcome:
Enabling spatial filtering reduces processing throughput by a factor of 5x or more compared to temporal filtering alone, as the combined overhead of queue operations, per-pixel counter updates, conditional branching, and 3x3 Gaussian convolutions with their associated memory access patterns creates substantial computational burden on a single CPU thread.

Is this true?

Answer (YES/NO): NO